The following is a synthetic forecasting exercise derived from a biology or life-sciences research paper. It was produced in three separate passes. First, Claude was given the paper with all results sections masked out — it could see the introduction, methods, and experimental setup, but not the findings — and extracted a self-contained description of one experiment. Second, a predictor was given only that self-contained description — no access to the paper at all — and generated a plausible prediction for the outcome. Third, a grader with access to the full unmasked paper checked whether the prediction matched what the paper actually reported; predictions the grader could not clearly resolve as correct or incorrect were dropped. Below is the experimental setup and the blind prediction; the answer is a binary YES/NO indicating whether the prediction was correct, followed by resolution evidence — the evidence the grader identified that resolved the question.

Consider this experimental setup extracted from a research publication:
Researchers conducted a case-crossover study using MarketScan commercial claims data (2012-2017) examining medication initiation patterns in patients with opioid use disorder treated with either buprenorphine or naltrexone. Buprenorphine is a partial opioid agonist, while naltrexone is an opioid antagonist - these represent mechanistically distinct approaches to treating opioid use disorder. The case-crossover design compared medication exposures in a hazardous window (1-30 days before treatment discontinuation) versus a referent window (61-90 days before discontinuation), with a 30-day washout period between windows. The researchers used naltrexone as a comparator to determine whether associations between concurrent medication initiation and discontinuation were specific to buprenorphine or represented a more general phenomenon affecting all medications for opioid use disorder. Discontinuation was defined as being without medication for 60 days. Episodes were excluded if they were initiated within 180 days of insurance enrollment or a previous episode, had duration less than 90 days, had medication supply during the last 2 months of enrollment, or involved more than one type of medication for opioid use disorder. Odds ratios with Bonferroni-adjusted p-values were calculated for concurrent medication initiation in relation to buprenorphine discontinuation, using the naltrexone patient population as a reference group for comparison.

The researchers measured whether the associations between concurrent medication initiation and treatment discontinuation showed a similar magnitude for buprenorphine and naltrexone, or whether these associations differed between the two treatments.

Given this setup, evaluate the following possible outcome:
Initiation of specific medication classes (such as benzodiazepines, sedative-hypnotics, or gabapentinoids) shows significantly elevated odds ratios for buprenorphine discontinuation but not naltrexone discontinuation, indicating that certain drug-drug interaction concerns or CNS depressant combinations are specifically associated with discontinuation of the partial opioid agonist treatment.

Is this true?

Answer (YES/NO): YES